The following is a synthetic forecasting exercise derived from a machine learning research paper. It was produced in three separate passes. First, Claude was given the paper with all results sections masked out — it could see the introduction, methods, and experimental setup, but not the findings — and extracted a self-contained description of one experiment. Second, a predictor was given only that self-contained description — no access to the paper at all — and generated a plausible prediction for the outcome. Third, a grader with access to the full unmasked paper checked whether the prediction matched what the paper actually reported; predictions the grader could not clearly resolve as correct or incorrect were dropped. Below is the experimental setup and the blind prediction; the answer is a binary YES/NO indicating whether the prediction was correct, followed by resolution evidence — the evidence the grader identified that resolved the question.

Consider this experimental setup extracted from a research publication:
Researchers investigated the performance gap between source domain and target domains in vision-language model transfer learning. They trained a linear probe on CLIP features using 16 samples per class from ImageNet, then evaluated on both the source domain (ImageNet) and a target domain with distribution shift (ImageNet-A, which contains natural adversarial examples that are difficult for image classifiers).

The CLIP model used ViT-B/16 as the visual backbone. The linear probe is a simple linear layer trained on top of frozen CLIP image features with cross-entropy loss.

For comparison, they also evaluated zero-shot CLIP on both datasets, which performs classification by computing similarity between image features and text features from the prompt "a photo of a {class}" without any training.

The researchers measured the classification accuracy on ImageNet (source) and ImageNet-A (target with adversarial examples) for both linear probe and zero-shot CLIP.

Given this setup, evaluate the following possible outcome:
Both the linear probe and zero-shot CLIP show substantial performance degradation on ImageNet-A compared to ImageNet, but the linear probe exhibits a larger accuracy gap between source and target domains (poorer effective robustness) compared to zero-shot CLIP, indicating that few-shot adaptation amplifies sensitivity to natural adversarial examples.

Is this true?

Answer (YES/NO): YES